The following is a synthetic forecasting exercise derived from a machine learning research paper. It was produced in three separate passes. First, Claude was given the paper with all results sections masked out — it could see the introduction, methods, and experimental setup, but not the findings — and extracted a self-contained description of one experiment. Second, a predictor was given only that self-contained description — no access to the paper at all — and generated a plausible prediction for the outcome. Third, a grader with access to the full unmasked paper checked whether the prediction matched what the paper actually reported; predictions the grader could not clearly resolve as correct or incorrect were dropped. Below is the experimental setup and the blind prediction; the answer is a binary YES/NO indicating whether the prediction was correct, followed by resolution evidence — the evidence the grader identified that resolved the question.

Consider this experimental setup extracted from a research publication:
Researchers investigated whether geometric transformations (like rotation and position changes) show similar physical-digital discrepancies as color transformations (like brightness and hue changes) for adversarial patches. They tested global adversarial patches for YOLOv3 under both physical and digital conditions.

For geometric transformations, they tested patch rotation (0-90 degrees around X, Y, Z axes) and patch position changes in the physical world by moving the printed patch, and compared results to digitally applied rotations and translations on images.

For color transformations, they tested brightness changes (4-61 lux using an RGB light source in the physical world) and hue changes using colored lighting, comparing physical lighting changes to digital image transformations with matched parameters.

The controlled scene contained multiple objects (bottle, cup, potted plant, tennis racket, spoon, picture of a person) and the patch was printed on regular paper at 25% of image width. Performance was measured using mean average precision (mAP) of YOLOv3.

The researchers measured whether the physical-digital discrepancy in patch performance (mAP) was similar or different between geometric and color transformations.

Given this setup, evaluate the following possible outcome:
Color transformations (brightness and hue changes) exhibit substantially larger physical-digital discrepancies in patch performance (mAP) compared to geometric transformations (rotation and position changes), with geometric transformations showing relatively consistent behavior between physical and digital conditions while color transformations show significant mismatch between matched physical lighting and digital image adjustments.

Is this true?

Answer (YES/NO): YES